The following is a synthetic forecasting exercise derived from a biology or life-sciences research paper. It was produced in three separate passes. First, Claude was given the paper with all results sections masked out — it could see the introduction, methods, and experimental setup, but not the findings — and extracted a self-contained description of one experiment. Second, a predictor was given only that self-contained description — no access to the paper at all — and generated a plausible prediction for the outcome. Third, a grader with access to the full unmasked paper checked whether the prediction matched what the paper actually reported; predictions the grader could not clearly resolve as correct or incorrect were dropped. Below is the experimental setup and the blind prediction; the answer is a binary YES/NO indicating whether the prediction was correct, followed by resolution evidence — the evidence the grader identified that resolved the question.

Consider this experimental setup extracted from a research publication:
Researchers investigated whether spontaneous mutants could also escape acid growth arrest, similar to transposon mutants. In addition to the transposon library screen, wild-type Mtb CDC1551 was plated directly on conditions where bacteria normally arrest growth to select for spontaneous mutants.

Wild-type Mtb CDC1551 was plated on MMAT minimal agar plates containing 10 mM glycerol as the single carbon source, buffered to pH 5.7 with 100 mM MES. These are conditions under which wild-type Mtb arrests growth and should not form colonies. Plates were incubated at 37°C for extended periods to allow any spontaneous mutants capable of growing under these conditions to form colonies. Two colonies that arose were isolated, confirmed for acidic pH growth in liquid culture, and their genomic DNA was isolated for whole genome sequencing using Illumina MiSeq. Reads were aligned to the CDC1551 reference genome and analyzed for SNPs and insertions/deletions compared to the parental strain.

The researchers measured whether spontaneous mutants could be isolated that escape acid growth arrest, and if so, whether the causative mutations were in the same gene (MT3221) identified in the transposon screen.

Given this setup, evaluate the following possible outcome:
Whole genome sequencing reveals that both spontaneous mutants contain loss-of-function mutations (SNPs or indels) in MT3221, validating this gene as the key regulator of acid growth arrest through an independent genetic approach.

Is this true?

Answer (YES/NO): NO